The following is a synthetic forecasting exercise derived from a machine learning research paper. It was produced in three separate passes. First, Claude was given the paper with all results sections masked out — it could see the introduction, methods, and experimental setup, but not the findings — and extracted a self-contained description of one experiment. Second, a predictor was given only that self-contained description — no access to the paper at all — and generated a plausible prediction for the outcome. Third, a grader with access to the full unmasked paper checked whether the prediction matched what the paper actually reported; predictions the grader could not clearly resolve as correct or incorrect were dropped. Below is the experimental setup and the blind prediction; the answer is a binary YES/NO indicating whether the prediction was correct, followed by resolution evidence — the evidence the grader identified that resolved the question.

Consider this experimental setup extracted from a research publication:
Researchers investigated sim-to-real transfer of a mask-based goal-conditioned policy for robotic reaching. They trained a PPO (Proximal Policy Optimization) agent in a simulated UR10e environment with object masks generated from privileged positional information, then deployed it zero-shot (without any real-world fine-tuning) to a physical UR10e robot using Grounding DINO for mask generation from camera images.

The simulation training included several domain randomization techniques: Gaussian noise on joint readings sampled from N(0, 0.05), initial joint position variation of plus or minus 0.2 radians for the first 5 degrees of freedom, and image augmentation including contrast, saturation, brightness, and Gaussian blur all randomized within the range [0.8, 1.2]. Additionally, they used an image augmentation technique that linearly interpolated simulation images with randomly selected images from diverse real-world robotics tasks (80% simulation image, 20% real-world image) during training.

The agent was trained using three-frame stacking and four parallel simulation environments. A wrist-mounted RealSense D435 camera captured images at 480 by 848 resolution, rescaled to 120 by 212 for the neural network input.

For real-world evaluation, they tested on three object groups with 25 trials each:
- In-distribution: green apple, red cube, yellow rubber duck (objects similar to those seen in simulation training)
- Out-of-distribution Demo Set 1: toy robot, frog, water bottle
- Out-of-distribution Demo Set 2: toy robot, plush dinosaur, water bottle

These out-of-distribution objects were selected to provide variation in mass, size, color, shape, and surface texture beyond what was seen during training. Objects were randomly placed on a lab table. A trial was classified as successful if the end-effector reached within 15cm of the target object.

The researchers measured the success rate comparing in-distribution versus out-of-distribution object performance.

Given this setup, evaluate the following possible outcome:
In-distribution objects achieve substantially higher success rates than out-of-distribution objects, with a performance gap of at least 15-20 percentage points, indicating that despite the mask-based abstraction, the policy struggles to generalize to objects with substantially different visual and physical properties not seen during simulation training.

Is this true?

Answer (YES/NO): NO